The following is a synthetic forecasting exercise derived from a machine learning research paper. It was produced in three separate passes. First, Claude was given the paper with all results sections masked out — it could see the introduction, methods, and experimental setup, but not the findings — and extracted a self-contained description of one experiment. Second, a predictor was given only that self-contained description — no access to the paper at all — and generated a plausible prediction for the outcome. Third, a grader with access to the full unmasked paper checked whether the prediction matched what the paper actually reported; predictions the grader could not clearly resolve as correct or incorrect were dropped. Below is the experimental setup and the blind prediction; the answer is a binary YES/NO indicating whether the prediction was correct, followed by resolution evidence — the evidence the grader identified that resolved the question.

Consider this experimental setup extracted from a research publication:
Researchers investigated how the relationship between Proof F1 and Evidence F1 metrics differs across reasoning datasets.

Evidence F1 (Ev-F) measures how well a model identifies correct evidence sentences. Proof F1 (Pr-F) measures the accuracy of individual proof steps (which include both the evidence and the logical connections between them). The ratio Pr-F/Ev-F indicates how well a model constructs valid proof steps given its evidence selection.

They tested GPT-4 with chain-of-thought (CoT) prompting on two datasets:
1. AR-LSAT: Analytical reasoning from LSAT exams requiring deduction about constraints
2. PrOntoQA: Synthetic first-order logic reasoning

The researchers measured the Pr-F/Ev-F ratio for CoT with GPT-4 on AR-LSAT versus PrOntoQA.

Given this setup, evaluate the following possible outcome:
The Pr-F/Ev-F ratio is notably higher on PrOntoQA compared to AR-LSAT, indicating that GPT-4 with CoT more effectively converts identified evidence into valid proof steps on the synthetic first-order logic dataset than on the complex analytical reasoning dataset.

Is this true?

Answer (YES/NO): YES